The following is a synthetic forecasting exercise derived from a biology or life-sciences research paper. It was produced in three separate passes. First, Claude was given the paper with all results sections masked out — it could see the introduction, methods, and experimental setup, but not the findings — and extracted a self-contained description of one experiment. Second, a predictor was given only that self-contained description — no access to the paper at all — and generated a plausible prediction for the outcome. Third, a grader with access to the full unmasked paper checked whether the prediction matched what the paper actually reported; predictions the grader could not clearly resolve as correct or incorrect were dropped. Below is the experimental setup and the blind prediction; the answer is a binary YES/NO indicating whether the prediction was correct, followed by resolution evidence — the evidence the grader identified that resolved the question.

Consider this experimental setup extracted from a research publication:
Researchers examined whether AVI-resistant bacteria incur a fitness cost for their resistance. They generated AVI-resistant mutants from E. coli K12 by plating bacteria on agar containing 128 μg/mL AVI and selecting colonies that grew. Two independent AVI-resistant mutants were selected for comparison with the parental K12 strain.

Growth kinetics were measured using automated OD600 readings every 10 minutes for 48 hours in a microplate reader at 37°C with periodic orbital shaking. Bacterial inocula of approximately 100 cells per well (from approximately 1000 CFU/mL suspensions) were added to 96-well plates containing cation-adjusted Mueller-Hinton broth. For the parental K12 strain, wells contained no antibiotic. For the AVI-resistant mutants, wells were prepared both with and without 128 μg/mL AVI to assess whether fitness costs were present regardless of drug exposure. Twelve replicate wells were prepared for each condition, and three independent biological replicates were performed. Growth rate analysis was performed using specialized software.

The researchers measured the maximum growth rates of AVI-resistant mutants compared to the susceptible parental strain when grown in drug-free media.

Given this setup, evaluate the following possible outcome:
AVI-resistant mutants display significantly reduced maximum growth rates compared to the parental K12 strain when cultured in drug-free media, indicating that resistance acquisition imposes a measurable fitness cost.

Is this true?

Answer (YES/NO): NO